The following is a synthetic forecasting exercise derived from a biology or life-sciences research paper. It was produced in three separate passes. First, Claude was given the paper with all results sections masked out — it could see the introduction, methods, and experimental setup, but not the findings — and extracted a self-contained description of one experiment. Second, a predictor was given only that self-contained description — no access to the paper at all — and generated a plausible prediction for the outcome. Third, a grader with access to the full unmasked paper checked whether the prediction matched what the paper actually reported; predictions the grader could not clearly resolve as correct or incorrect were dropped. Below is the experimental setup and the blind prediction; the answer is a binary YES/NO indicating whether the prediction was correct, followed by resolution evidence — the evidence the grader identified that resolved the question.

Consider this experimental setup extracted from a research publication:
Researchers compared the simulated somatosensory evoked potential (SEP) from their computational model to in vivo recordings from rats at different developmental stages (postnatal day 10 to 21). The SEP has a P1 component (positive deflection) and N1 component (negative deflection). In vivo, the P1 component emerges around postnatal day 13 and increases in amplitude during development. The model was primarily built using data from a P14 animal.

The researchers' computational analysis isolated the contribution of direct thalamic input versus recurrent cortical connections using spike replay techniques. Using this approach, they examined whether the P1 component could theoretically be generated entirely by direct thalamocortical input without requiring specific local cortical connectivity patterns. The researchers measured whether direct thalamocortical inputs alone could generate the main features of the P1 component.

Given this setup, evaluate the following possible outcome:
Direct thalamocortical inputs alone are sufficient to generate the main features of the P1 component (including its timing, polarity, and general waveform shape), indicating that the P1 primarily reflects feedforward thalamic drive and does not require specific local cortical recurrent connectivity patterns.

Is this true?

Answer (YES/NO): YES